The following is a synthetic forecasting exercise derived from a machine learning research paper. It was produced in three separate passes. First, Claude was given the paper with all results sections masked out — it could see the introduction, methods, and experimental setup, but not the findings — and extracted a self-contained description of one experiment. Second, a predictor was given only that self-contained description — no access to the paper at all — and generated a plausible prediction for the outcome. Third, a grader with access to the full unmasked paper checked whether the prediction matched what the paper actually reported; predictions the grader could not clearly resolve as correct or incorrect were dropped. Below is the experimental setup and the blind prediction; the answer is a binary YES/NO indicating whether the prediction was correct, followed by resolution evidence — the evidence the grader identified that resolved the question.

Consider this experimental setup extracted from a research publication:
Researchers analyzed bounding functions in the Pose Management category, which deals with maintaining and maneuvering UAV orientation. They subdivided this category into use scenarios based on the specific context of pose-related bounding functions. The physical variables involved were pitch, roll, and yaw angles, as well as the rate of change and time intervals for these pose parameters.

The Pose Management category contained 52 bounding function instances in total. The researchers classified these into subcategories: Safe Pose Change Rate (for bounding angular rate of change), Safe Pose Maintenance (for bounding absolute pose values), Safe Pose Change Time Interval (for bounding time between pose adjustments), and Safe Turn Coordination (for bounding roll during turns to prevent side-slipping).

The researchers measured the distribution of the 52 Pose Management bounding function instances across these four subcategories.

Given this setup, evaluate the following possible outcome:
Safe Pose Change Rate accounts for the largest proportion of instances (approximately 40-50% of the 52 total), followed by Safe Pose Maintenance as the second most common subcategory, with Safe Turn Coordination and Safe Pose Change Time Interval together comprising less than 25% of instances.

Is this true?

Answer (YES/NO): NO